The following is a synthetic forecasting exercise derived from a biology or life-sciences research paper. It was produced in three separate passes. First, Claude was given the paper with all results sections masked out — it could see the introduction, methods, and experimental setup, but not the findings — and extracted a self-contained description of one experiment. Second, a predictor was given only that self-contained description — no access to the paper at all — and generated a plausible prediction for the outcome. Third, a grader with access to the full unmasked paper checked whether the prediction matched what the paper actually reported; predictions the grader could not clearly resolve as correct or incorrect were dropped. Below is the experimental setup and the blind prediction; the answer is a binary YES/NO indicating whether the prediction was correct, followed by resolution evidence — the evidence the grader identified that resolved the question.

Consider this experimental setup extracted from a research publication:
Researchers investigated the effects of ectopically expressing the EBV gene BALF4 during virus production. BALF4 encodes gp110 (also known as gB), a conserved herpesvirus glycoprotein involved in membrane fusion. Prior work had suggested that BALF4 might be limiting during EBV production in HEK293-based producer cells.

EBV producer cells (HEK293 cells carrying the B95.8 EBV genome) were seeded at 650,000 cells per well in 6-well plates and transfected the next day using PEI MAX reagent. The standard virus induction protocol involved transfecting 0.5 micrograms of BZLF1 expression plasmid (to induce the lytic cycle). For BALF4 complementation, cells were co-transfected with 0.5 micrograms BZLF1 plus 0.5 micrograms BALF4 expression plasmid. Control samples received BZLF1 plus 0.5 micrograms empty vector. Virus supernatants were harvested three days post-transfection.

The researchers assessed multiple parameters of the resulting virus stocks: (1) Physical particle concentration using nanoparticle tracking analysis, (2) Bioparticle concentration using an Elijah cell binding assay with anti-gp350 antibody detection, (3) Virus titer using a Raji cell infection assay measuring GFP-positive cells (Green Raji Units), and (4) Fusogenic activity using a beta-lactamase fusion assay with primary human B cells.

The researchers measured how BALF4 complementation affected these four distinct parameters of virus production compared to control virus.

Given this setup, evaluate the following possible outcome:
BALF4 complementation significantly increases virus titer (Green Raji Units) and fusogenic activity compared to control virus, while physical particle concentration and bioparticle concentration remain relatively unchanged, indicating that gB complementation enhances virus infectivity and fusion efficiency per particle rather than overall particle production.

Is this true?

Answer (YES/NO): YES